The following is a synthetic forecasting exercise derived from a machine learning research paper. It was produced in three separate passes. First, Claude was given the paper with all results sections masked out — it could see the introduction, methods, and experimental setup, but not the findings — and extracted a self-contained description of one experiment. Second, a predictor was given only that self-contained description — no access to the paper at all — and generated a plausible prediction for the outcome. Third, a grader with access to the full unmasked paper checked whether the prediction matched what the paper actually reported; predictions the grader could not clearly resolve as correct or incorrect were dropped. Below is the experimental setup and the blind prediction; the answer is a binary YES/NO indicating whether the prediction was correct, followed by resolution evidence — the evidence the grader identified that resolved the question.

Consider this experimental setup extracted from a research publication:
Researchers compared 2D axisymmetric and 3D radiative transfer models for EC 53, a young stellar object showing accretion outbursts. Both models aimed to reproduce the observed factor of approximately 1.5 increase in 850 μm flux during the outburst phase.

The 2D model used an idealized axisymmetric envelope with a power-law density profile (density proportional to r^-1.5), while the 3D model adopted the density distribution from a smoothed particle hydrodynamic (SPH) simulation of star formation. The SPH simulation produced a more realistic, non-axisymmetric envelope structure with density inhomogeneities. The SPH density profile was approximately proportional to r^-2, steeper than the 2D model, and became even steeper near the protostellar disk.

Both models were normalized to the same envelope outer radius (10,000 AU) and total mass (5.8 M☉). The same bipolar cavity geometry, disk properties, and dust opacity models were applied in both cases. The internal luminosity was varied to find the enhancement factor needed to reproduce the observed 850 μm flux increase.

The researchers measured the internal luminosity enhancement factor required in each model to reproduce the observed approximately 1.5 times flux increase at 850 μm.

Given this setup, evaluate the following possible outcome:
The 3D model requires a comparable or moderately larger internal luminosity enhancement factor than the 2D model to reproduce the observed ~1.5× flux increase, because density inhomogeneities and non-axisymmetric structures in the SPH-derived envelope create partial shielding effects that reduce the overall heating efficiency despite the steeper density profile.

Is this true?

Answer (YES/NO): YES